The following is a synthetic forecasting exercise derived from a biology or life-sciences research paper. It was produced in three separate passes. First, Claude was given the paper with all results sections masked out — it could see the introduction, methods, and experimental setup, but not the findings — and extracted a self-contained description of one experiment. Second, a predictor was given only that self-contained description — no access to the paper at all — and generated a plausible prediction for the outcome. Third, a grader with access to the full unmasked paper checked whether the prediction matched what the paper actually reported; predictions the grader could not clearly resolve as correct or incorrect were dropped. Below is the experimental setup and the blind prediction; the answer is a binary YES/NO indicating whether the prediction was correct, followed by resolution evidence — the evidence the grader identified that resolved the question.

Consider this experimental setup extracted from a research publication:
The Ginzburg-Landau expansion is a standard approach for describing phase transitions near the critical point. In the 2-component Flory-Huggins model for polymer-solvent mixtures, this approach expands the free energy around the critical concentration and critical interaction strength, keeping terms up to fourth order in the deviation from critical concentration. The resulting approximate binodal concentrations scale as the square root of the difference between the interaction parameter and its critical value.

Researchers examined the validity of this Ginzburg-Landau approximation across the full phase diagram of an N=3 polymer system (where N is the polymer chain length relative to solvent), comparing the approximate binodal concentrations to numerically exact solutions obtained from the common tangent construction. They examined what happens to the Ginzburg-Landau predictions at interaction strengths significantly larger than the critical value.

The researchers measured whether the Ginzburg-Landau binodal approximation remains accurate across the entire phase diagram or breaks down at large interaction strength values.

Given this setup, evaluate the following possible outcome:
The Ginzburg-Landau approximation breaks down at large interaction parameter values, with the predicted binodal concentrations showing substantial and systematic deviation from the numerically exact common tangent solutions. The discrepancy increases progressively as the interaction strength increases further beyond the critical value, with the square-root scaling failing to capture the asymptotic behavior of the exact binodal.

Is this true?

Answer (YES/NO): YES